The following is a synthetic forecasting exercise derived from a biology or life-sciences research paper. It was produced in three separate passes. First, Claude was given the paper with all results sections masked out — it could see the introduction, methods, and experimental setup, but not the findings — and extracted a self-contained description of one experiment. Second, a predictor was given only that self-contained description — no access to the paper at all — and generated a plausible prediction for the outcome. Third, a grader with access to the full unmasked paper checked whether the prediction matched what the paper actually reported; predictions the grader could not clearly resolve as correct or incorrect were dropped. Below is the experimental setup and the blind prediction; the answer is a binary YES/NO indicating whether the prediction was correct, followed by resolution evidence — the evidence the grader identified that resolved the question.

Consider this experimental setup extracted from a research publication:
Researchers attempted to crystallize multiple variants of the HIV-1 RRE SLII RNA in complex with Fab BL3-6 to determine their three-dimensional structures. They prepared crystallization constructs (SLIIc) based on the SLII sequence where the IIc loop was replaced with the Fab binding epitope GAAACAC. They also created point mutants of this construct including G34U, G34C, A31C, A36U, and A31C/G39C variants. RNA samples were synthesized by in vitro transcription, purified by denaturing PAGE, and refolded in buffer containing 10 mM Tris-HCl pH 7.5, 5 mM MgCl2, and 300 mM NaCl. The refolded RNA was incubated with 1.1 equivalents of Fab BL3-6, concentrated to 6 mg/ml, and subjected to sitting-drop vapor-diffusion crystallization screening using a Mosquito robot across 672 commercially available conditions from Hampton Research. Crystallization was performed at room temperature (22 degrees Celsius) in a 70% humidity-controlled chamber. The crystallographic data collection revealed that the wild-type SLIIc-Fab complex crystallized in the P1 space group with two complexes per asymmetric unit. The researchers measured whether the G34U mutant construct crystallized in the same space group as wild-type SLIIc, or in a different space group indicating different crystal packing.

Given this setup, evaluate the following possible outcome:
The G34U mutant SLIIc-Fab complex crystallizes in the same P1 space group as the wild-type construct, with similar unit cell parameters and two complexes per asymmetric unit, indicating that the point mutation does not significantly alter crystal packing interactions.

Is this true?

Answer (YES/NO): NO